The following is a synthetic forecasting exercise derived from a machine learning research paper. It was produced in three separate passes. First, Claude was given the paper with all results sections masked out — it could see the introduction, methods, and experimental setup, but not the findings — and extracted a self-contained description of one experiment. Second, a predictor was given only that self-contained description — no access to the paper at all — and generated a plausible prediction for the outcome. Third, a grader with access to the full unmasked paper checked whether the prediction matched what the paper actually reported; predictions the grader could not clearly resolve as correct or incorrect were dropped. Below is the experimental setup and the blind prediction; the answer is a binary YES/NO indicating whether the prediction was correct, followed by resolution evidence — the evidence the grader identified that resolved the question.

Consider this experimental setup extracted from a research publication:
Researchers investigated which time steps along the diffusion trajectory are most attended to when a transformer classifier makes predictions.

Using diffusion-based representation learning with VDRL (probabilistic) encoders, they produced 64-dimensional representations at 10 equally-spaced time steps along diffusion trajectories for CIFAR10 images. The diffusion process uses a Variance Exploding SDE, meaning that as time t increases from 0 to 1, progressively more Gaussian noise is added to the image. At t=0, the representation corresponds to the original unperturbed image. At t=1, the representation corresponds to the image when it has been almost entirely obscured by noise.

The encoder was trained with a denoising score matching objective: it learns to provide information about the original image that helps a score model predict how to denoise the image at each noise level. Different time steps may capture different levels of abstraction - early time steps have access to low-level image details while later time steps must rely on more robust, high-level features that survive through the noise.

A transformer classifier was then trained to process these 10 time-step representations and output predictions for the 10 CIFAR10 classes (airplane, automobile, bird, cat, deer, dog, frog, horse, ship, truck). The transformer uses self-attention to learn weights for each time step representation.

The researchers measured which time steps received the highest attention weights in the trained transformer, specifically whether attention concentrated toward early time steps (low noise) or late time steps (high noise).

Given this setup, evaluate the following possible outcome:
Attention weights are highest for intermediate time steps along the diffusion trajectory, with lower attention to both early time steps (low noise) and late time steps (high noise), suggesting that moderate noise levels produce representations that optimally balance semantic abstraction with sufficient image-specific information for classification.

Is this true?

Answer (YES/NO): YES